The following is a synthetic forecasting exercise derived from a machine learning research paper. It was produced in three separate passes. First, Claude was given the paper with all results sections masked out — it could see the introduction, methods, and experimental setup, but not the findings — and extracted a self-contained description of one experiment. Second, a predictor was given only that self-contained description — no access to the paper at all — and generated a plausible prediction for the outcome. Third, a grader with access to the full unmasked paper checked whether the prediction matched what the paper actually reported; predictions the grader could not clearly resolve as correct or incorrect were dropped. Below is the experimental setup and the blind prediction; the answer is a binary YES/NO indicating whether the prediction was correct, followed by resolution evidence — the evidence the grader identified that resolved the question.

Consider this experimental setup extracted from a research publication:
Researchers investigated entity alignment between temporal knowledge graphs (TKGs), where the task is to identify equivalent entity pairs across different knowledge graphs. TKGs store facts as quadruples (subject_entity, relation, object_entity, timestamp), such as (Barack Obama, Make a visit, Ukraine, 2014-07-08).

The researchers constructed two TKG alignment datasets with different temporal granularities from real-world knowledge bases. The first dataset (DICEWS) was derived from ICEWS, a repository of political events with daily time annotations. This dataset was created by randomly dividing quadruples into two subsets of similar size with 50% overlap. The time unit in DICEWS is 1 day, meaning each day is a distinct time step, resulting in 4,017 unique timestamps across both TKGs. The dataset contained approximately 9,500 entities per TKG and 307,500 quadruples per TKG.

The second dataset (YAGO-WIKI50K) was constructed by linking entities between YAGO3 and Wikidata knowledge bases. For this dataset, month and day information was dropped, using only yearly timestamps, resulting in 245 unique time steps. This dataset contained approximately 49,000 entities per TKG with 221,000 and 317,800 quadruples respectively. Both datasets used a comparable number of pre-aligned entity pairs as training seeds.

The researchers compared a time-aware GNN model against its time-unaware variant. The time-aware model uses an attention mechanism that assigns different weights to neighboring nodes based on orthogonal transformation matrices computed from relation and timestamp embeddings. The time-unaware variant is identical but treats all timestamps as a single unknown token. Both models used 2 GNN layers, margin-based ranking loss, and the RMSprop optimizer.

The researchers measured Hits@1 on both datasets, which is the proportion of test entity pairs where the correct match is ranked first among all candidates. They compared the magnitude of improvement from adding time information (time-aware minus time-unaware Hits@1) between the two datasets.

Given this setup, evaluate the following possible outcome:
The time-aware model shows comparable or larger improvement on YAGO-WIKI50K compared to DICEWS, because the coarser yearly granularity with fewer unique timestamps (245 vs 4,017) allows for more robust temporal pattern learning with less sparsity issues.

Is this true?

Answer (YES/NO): NO